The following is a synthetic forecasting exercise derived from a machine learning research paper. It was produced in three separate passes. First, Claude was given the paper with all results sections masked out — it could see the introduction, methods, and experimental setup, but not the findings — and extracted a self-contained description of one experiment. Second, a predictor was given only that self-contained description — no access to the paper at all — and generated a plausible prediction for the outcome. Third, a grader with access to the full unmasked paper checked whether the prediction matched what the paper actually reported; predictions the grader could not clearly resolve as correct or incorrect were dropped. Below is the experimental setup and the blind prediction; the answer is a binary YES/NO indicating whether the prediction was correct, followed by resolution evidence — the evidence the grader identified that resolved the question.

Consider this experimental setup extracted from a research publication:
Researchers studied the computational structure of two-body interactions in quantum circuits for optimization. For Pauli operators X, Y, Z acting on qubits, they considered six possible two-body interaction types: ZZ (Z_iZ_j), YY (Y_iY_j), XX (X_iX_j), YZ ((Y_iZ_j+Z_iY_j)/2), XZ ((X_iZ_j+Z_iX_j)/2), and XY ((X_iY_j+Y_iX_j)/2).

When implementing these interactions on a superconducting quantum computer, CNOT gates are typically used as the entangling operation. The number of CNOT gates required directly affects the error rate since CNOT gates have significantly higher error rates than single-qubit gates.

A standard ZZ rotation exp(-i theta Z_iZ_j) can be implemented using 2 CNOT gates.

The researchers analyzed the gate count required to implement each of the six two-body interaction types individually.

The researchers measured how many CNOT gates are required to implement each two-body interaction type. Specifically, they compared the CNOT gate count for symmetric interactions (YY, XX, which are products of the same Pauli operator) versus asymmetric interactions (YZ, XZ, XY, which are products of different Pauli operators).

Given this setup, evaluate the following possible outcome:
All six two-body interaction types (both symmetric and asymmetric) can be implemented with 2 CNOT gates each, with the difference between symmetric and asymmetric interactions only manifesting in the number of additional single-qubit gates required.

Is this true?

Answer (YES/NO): NO